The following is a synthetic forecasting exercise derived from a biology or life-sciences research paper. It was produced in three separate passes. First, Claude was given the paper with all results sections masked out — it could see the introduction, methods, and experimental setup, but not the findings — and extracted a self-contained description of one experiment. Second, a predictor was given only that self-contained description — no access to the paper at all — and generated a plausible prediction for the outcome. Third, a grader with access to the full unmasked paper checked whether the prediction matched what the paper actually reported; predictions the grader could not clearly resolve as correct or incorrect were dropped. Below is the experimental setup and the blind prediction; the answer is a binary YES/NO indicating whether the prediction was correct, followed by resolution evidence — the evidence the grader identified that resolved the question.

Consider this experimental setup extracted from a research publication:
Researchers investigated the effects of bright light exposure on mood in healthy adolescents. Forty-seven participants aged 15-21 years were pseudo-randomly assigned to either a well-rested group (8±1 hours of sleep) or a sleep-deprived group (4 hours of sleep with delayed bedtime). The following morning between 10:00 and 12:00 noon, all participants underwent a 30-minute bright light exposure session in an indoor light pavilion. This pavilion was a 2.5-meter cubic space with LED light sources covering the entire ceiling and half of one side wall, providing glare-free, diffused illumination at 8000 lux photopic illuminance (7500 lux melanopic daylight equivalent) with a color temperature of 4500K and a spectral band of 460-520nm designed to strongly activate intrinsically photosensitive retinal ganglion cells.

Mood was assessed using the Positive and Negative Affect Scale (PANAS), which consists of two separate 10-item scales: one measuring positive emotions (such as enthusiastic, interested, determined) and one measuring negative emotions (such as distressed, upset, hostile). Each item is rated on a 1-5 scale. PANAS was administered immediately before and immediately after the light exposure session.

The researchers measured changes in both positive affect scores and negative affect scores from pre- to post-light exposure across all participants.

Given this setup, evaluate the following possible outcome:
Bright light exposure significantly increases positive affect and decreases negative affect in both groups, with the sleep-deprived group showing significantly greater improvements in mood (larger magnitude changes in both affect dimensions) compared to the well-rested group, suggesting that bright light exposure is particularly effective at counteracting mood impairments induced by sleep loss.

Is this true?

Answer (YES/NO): NO